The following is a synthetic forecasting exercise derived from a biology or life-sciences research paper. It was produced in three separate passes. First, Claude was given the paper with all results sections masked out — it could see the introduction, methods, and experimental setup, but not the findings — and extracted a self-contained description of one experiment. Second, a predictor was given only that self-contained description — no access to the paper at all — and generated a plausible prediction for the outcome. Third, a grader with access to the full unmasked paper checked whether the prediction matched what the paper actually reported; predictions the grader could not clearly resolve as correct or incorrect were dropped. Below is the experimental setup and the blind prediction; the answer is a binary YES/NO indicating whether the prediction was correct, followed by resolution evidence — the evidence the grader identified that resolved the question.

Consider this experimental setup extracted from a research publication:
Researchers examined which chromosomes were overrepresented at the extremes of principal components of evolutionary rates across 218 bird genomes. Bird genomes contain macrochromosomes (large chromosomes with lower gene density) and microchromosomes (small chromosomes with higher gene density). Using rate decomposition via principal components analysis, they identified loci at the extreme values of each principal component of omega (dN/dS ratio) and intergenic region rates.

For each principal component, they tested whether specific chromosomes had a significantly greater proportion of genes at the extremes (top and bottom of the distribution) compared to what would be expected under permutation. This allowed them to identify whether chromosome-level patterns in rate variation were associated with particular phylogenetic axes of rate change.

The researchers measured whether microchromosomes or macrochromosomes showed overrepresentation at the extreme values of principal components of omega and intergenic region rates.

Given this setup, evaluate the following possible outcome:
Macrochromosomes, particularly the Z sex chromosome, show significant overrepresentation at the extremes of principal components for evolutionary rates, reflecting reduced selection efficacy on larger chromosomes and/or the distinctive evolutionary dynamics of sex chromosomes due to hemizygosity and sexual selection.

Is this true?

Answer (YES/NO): NO